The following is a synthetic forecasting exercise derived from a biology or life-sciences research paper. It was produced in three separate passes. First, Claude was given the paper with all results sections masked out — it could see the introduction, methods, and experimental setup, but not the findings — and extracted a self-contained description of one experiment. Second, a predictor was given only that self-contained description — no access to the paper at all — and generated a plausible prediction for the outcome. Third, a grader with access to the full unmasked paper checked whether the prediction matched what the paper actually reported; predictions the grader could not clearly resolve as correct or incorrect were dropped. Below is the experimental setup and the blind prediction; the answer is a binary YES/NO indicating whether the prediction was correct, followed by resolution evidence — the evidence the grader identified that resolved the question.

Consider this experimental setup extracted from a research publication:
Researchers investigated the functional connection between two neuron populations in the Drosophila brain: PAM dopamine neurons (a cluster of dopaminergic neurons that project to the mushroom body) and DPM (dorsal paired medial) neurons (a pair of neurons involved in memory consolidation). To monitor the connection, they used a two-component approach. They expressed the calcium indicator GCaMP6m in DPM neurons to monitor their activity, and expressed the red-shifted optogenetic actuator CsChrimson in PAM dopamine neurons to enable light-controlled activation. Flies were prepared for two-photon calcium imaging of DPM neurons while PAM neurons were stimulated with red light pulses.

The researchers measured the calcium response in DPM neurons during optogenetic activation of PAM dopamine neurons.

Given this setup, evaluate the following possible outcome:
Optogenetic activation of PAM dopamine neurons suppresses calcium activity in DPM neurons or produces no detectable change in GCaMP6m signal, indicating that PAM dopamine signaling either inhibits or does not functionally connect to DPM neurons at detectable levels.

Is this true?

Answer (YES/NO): YES